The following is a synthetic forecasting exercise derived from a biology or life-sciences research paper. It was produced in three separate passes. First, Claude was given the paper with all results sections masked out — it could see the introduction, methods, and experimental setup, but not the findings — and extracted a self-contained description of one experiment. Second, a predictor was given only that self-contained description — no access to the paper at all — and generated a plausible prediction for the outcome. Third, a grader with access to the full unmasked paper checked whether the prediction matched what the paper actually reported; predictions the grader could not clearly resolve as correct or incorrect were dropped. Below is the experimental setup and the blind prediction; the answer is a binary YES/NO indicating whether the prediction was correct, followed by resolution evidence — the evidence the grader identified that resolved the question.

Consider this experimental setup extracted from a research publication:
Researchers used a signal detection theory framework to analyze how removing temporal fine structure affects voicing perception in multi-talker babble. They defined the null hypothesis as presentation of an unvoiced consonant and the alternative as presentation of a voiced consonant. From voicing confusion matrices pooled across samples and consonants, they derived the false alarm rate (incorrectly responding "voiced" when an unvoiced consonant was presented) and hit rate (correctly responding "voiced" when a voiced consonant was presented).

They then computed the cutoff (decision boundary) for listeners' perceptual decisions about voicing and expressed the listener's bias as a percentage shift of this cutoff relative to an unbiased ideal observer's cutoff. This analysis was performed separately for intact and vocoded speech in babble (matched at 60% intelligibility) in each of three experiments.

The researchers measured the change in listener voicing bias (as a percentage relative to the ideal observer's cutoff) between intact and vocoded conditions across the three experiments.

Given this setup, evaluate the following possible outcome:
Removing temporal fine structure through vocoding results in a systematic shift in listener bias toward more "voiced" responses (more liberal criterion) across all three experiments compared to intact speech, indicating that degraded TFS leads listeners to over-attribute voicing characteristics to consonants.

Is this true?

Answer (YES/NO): NO